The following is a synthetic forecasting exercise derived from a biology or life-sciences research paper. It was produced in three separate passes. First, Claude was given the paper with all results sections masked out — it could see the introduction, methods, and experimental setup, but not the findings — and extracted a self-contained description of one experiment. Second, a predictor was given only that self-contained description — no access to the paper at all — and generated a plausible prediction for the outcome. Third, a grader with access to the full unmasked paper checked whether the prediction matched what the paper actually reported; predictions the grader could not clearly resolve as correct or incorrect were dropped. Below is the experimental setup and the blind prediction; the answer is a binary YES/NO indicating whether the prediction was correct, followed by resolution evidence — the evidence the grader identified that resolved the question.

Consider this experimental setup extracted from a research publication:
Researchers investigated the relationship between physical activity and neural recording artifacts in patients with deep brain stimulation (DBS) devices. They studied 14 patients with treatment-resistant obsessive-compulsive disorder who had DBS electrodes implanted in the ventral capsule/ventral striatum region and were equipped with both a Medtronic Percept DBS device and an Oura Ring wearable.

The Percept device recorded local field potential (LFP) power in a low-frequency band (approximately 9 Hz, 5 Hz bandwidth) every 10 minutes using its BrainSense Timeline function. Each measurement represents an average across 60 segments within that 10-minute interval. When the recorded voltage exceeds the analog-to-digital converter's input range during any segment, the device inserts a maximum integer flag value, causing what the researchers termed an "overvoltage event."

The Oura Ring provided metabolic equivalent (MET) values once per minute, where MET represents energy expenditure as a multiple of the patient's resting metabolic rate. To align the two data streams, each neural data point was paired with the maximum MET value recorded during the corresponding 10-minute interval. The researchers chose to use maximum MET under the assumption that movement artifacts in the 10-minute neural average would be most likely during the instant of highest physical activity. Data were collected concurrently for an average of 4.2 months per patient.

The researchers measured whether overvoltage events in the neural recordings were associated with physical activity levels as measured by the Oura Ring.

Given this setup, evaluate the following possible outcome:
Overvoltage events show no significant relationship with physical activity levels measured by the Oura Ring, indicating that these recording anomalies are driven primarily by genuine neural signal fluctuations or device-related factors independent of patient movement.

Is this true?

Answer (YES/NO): NO